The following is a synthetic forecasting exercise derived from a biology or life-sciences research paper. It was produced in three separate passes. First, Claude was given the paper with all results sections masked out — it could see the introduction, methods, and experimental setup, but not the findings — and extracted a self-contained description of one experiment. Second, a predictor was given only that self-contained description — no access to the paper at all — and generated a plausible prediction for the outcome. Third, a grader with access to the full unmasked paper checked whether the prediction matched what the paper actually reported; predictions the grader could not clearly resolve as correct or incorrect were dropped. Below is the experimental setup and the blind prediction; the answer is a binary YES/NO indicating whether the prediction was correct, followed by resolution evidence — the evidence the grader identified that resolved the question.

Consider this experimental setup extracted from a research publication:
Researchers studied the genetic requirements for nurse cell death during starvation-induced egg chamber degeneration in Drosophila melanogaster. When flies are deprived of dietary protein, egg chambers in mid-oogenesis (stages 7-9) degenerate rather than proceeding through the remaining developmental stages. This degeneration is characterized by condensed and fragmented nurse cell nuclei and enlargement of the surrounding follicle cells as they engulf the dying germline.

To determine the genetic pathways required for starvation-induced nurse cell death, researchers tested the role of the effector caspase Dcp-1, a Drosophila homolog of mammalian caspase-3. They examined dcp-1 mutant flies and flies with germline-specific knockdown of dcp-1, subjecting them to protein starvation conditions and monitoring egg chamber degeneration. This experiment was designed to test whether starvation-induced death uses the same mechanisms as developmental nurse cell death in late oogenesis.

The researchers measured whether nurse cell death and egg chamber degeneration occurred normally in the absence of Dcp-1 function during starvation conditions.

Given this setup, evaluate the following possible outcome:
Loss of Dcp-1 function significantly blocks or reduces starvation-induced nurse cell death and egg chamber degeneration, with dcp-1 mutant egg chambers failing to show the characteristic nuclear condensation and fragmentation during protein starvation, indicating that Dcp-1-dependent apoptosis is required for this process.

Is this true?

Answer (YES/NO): YES